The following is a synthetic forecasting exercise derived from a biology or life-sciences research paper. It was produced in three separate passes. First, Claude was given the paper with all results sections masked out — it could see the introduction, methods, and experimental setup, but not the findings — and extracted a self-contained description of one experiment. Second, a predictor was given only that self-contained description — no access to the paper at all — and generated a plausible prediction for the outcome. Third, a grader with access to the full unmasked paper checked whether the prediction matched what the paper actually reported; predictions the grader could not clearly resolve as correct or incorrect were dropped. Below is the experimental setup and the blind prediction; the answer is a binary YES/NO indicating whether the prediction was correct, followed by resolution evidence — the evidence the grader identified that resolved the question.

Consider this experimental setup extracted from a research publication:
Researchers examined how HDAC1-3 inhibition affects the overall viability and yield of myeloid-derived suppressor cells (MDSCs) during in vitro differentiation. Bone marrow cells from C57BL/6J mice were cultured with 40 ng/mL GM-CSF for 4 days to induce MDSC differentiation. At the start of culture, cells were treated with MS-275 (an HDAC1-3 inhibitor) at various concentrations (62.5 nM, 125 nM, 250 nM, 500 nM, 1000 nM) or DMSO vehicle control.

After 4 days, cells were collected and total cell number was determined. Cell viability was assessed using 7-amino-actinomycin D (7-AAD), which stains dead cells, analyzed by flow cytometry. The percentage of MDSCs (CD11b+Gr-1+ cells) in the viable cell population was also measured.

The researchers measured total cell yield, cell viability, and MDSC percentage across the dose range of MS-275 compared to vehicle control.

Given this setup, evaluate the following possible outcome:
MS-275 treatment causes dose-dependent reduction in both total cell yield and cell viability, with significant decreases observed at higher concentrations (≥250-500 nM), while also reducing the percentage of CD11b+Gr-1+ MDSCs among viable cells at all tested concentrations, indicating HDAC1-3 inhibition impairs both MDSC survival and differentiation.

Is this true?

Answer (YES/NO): NO